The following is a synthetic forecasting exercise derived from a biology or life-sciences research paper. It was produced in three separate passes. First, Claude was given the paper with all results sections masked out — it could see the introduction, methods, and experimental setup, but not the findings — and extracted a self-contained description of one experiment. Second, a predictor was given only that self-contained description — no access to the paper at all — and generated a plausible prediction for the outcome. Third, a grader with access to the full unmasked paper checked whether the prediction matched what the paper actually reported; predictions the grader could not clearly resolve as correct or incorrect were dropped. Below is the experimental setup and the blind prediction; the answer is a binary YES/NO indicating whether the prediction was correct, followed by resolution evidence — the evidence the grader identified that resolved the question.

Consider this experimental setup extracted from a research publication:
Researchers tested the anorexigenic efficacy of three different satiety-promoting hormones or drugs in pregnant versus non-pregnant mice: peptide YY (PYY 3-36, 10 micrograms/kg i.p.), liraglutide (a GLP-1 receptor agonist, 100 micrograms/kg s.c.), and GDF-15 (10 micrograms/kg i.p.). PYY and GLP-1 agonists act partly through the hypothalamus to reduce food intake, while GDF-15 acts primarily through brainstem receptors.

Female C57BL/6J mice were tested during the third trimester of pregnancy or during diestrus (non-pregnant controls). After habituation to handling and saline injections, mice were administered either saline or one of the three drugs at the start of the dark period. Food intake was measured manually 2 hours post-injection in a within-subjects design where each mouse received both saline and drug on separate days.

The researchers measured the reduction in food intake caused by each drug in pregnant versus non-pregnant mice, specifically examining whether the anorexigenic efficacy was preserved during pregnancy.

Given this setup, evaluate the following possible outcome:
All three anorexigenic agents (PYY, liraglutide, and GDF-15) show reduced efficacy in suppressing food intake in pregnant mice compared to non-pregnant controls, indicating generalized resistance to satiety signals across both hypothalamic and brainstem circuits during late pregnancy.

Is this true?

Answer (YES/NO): NO